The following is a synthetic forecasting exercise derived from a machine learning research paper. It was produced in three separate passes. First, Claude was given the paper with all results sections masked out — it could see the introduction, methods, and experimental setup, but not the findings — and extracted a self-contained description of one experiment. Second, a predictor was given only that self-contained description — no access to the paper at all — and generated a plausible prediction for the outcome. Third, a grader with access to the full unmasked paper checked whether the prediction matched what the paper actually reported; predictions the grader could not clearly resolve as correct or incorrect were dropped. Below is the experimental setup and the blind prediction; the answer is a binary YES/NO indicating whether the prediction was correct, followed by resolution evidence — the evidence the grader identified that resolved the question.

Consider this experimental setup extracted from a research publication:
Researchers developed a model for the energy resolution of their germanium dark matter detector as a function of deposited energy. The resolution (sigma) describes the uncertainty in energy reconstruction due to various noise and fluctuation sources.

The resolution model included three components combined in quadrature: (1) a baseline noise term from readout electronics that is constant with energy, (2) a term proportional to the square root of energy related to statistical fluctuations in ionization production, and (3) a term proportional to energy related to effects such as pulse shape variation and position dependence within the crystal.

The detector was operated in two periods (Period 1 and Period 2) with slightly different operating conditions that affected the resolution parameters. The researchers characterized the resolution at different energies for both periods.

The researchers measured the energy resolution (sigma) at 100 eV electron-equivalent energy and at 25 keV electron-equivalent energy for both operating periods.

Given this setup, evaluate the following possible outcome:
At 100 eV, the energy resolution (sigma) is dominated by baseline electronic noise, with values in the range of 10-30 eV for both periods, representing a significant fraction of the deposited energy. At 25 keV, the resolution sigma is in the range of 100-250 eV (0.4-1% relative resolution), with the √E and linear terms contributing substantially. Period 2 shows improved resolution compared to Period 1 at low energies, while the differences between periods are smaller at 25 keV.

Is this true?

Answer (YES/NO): NO